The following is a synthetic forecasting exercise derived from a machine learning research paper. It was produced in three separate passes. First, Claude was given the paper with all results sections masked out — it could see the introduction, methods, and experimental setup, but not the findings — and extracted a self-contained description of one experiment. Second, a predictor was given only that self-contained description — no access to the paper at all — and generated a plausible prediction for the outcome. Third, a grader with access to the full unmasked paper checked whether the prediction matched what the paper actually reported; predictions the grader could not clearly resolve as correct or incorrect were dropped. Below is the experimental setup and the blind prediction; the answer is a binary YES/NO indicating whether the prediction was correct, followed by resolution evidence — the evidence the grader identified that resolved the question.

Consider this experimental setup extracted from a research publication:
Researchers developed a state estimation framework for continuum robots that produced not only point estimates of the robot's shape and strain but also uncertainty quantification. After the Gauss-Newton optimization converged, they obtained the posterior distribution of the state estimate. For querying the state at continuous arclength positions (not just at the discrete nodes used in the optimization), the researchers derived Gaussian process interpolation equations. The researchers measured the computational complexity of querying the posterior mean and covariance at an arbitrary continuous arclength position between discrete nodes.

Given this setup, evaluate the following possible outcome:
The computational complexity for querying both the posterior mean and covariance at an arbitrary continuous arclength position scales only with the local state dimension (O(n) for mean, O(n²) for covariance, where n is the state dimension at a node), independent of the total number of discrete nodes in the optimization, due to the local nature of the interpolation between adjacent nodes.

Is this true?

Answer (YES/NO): NO